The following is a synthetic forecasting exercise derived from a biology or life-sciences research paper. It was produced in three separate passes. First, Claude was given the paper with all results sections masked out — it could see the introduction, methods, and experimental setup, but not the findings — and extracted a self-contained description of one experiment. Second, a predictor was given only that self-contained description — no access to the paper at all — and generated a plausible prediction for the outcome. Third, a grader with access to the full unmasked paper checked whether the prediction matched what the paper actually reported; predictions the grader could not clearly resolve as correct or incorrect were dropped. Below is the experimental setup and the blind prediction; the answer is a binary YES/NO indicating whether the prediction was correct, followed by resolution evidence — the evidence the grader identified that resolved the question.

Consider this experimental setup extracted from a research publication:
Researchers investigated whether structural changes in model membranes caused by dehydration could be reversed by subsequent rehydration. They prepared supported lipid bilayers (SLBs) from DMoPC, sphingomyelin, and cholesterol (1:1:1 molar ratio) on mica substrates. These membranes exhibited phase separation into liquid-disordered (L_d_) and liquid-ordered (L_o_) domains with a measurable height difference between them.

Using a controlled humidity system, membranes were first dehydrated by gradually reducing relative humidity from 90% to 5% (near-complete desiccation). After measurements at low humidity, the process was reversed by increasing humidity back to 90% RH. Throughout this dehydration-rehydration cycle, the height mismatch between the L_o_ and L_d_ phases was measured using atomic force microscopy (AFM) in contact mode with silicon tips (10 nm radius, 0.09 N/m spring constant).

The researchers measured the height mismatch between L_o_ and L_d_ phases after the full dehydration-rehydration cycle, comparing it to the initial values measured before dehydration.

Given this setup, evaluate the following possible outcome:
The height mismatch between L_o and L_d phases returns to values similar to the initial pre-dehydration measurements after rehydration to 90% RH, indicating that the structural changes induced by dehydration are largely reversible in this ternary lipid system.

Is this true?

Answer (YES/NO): YES